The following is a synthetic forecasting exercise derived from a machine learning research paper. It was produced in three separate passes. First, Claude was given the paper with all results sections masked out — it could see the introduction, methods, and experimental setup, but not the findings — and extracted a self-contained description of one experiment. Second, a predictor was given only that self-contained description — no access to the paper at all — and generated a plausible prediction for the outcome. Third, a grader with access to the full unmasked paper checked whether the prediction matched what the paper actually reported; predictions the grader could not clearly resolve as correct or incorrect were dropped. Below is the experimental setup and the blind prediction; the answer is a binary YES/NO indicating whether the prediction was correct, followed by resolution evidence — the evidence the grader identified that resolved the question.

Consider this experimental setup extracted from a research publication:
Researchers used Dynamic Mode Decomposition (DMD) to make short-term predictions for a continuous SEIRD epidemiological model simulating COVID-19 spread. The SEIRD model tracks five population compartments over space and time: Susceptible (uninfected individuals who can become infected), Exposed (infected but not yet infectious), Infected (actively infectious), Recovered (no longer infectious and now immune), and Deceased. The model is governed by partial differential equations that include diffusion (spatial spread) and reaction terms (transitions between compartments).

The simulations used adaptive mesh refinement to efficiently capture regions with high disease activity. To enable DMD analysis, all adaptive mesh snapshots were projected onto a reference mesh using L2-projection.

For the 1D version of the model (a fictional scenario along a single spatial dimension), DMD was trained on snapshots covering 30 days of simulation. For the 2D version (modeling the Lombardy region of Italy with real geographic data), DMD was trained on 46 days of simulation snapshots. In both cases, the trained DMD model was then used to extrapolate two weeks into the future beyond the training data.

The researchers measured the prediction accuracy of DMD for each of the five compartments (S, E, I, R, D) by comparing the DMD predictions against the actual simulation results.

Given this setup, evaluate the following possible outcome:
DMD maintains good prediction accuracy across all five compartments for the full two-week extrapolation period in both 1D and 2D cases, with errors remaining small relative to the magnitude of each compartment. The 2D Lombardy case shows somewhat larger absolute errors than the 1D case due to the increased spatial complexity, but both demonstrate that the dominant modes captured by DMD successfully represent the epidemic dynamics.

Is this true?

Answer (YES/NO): NO